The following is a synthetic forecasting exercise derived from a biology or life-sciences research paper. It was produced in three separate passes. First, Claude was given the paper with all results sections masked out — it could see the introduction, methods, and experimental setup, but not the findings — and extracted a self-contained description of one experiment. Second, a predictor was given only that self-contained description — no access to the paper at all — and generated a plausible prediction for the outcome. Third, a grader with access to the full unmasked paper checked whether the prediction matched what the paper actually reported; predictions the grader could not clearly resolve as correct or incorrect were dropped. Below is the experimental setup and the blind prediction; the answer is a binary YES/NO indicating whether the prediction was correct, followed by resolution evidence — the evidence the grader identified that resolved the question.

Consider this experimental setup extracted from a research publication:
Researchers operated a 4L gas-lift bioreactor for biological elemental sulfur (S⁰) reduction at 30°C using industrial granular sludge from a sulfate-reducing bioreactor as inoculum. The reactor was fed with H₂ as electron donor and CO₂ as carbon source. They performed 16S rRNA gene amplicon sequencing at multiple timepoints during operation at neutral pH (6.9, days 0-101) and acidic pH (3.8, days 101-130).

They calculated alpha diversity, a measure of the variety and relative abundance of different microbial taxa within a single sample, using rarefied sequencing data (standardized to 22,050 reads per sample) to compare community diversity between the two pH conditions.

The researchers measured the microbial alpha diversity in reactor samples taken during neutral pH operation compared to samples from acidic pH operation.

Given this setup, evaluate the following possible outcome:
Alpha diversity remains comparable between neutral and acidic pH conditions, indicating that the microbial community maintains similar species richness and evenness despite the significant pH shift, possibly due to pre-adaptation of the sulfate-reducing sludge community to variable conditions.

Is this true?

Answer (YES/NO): NO